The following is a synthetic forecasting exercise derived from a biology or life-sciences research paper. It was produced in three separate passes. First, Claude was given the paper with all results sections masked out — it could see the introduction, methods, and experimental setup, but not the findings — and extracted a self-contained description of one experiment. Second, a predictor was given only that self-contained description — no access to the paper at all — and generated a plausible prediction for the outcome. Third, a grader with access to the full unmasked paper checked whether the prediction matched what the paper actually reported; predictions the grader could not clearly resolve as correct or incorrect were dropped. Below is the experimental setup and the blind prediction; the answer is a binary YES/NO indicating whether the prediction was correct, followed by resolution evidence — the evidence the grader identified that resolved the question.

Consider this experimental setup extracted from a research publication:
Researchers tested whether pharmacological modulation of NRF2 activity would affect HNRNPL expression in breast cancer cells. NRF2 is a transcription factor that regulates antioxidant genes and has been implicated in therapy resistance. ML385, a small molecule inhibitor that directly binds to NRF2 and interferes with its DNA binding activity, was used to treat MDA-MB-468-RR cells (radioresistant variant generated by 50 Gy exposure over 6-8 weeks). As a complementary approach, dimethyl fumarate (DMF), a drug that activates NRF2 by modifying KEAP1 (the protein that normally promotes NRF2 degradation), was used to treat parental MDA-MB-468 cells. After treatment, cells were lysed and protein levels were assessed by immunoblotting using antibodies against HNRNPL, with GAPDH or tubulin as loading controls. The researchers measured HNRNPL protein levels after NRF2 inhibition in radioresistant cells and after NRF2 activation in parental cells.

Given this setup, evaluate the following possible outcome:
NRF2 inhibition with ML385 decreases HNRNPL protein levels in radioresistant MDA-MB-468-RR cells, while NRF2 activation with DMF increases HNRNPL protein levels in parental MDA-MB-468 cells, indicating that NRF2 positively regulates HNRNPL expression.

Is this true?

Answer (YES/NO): YES